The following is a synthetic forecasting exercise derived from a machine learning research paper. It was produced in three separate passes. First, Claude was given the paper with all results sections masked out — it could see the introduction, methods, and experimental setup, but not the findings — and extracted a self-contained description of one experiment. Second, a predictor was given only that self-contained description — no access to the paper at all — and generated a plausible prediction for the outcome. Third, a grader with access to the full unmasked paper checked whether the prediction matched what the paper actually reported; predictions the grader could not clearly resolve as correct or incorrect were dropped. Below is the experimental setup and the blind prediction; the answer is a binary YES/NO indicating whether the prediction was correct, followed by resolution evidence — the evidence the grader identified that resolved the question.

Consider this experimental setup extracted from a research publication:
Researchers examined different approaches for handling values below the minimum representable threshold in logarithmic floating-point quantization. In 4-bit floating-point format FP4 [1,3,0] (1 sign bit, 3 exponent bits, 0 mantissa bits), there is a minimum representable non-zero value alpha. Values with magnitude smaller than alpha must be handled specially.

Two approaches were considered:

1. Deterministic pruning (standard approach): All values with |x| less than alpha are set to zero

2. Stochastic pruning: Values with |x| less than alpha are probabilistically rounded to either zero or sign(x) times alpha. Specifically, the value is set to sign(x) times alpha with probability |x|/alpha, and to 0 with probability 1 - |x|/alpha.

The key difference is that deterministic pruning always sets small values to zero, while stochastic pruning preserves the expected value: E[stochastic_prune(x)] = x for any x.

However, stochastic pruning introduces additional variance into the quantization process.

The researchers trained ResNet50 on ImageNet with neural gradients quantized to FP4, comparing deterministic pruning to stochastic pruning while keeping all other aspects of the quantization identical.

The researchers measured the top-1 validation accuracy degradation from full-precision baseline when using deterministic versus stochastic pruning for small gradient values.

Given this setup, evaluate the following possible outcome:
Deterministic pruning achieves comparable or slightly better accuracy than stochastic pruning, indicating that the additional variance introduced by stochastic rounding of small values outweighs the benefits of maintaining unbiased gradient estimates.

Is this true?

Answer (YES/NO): NO